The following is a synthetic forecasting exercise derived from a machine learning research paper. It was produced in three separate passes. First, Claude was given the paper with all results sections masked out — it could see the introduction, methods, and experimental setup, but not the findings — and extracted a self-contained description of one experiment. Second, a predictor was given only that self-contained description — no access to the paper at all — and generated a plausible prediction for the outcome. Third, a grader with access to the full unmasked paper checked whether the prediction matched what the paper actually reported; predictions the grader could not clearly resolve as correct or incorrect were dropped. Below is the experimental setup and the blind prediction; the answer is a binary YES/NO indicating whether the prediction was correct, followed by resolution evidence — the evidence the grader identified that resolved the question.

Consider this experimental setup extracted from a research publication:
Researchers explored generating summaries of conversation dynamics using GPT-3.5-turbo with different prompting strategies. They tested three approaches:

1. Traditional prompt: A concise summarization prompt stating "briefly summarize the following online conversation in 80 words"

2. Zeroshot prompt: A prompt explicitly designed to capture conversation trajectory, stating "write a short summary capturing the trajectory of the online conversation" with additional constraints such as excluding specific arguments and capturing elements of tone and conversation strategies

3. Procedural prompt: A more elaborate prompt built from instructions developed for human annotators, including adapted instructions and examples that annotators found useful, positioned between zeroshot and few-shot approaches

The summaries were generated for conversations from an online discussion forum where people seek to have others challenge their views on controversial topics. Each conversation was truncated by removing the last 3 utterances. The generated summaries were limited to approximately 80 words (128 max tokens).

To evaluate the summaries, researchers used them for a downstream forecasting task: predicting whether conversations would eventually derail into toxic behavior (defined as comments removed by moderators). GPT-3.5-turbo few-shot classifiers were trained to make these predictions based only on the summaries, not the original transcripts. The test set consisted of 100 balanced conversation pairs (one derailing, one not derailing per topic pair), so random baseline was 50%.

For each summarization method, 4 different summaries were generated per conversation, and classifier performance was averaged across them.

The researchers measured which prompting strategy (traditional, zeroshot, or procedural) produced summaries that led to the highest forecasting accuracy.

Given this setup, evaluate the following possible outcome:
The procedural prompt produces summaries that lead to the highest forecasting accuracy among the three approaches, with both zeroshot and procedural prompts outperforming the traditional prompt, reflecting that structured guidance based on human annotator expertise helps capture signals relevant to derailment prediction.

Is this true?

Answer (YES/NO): NO